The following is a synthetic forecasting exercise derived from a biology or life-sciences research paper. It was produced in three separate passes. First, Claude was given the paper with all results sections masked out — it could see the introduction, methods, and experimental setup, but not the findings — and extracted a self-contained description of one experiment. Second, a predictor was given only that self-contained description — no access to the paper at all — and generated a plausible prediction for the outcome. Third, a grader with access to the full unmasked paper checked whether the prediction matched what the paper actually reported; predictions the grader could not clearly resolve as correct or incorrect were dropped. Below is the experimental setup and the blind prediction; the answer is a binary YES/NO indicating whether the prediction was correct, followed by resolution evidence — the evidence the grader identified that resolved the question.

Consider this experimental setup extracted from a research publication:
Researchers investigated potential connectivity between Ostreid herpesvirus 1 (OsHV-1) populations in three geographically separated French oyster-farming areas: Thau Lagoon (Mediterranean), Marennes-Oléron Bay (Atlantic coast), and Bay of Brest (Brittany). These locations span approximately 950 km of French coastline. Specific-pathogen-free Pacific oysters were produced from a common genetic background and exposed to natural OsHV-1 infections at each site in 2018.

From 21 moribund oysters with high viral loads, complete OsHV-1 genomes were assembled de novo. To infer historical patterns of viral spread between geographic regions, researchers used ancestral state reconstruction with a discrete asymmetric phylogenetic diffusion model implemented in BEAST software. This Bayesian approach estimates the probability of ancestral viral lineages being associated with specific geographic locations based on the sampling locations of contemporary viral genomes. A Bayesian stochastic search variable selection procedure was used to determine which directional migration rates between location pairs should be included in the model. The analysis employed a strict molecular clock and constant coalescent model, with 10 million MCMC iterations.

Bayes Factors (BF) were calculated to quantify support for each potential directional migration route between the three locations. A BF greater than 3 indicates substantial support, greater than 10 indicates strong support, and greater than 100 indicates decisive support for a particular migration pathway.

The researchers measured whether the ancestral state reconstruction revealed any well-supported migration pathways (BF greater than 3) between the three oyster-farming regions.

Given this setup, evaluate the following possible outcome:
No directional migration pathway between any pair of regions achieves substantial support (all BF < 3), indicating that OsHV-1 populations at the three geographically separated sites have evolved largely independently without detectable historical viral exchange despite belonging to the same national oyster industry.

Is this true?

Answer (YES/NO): NO